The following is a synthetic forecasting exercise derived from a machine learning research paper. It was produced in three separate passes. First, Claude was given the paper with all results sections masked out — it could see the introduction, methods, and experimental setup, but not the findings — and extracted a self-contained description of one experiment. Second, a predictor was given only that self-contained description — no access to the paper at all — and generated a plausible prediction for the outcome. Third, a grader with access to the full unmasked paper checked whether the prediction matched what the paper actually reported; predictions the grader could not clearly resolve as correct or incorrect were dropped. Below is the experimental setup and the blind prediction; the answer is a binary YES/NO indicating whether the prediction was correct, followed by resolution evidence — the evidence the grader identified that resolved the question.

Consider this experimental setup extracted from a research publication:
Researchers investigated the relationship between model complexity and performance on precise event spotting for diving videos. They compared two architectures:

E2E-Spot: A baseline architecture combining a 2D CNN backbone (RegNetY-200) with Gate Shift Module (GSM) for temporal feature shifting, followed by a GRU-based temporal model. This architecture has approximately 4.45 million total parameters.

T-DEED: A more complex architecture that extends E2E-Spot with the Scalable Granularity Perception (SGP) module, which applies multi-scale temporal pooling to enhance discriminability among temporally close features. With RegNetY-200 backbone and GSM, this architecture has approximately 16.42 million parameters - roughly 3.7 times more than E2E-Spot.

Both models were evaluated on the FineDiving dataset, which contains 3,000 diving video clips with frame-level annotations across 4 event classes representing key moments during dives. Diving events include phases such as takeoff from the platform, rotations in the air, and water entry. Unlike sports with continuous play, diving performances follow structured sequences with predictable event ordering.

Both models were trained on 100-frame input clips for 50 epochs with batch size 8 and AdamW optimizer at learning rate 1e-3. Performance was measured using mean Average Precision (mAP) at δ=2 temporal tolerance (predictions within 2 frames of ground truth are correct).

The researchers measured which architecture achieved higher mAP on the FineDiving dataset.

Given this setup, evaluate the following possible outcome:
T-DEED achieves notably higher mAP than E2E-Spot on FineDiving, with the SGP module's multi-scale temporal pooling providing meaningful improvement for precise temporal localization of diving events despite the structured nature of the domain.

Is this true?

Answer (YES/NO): NO